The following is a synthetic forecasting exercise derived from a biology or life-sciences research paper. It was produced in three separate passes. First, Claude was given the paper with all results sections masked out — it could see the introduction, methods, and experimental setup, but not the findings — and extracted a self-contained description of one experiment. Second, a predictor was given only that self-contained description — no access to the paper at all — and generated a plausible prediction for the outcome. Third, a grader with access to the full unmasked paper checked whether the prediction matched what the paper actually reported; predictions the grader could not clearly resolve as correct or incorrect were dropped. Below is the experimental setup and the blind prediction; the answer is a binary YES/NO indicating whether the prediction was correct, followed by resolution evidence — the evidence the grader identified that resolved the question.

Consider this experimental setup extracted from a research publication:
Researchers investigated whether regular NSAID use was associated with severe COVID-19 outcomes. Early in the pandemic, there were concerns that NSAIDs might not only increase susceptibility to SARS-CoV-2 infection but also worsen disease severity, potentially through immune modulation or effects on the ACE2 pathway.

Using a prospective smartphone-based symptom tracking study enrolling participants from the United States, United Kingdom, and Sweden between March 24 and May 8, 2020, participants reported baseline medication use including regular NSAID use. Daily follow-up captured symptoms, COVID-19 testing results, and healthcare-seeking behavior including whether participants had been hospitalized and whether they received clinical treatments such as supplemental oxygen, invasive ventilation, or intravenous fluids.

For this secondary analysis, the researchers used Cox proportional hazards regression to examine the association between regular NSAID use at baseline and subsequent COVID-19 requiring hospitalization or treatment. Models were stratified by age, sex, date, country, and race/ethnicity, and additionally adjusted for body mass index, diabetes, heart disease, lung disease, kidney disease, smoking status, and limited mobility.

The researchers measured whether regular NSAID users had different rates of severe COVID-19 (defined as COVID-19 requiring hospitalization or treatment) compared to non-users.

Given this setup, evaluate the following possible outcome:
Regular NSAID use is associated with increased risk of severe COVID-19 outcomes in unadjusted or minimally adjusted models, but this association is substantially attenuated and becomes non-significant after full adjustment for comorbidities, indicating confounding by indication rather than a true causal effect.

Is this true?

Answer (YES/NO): YES